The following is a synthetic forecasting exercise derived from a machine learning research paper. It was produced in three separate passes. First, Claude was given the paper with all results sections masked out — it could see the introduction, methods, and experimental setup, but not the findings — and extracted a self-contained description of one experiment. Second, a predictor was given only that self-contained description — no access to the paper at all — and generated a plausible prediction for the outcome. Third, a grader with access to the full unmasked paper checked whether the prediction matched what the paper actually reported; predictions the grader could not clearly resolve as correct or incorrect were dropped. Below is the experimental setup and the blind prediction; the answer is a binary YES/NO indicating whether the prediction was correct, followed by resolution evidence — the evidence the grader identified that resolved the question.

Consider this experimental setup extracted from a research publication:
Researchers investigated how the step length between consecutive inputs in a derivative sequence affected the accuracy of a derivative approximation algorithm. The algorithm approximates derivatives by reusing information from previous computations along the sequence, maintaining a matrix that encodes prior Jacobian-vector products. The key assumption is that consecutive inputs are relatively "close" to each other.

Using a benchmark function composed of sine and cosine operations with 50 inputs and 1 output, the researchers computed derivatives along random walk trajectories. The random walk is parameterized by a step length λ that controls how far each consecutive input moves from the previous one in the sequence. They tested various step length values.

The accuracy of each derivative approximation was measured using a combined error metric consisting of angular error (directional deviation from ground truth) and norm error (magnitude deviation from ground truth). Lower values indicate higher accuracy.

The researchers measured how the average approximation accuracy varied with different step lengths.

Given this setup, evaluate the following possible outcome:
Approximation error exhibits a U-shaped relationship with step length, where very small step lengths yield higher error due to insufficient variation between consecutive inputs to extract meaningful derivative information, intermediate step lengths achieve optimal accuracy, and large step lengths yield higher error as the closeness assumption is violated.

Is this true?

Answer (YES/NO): NO